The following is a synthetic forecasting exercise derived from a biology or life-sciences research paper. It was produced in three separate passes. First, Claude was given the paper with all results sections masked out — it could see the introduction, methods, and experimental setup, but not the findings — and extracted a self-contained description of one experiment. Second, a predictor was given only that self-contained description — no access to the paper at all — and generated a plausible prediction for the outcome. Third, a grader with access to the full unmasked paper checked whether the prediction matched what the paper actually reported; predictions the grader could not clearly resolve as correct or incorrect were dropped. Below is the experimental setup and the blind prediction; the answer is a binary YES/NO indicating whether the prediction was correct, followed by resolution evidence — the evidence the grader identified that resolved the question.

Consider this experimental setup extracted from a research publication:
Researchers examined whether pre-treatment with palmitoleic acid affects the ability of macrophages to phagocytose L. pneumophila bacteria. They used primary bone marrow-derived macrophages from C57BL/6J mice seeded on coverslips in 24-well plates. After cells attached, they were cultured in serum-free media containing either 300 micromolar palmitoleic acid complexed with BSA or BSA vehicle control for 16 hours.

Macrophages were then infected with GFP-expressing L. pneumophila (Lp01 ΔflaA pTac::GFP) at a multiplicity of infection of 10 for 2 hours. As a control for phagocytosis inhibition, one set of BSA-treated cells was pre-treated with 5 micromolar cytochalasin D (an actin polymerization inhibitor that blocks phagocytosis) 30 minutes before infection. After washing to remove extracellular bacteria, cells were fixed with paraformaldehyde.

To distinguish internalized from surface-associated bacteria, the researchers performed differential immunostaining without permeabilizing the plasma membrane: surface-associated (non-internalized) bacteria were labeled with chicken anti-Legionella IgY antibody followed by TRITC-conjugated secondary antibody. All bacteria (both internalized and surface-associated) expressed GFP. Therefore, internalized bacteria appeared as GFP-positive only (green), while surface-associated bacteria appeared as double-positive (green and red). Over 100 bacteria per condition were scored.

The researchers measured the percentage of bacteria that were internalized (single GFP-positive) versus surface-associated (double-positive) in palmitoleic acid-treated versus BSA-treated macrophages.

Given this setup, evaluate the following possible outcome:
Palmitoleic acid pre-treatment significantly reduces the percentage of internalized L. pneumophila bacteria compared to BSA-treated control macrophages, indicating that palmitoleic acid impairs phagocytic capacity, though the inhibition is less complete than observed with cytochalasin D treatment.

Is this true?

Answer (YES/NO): NO